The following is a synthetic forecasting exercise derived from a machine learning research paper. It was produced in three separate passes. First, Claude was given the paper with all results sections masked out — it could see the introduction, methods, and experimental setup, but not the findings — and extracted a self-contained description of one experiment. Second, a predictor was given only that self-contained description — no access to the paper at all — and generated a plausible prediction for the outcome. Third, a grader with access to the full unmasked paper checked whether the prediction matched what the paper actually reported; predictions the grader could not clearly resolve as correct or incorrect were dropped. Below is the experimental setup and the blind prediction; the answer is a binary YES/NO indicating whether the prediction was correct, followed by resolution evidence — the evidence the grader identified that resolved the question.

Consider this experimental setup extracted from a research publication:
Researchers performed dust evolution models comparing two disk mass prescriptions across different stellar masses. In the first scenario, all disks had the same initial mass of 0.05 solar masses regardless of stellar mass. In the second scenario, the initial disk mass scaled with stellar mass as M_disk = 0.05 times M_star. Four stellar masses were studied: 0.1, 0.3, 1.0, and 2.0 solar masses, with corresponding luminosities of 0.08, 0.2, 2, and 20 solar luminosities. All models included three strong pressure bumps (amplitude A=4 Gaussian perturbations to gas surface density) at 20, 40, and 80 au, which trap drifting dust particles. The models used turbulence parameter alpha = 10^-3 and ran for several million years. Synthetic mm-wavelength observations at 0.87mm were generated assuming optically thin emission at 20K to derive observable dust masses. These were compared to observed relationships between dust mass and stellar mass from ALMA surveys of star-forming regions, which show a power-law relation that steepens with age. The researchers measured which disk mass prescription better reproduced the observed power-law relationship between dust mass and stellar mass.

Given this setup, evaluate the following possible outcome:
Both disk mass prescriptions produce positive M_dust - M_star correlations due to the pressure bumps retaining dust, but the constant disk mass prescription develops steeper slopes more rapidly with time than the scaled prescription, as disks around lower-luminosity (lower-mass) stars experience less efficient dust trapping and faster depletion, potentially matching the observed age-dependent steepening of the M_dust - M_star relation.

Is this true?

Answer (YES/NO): NO